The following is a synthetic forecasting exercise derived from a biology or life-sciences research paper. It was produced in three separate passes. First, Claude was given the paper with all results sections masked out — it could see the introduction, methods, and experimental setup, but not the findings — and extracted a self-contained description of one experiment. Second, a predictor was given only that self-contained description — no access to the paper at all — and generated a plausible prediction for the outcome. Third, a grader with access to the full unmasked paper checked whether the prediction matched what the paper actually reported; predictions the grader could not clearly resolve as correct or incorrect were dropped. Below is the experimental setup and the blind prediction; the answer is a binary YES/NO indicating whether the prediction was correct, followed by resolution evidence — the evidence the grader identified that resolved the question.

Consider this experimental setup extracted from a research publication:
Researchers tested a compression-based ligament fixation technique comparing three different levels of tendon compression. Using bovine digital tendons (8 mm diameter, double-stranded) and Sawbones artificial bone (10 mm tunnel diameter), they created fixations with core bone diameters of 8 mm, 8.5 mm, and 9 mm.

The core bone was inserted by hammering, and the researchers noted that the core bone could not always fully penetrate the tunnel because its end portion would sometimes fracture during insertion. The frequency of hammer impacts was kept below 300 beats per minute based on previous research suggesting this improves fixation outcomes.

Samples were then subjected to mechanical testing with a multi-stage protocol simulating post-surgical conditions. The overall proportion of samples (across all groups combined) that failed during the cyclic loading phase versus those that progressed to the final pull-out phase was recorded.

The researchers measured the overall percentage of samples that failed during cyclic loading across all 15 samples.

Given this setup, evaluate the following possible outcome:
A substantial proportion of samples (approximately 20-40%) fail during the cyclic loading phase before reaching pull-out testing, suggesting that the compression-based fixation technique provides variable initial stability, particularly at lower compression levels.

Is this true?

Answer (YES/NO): NO